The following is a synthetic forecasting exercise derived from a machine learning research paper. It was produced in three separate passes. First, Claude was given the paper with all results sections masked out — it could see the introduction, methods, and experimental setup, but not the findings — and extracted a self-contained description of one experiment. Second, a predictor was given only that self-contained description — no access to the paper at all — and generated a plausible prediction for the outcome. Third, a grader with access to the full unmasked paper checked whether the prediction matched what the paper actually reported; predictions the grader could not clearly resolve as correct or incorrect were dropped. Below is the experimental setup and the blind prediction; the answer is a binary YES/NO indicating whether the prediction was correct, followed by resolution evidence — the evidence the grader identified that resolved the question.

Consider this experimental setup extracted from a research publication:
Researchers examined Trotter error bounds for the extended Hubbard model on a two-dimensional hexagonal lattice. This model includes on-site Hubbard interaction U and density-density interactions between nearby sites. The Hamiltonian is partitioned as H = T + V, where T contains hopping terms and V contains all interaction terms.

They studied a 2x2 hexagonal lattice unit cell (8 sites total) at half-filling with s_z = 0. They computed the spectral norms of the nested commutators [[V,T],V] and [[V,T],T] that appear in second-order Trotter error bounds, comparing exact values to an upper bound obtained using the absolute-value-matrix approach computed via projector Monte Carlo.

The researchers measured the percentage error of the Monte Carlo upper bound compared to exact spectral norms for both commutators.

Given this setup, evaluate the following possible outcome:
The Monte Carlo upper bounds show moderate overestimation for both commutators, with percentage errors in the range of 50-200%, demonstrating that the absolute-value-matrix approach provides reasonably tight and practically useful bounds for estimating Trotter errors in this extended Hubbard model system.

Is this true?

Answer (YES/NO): NO